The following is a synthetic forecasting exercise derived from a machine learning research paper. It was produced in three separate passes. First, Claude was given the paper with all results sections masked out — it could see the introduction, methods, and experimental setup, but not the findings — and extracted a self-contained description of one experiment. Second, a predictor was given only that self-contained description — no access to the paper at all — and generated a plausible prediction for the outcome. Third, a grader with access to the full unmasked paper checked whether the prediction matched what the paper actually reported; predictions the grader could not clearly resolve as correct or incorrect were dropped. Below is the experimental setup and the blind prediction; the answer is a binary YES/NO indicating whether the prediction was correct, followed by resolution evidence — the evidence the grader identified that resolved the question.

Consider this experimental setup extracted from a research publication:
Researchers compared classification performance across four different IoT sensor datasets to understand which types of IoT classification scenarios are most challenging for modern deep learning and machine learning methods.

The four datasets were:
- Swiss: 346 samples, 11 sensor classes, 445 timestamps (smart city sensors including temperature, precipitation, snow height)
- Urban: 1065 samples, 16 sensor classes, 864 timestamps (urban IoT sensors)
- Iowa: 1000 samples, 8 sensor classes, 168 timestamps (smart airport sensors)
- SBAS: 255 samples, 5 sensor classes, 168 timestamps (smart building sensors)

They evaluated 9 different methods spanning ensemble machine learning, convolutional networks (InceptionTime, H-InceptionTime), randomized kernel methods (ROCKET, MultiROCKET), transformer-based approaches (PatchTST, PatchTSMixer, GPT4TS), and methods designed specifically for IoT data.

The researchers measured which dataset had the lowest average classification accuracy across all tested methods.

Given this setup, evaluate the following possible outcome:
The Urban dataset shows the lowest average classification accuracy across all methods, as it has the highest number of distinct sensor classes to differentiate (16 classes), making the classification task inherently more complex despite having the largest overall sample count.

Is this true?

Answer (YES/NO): NO